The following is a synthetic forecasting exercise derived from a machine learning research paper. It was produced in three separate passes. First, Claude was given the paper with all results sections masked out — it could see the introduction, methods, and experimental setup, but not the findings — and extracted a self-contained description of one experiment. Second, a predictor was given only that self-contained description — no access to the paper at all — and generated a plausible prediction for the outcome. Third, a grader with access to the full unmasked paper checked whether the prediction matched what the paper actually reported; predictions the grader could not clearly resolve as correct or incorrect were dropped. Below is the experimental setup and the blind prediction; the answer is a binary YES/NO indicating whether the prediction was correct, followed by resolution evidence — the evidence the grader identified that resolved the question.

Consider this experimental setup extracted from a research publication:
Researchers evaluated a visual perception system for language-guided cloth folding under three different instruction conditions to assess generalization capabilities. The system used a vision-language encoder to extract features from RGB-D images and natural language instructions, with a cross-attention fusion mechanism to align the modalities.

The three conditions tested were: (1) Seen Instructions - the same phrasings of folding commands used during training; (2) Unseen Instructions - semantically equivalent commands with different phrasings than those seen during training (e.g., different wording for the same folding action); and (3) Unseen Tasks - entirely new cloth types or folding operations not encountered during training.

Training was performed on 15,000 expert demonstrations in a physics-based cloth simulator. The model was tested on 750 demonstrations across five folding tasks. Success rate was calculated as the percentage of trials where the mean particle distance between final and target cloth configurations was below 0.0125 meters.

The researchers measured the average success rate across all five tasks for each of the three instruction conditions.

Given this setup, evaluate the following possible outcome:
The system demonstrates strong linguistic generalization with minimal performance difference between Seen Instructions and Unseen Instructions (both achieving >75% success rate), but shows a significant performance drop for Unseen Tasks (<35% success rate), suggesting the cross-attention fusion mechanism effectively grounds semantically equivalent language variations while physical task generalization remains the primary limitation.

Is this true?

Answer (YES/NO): NO